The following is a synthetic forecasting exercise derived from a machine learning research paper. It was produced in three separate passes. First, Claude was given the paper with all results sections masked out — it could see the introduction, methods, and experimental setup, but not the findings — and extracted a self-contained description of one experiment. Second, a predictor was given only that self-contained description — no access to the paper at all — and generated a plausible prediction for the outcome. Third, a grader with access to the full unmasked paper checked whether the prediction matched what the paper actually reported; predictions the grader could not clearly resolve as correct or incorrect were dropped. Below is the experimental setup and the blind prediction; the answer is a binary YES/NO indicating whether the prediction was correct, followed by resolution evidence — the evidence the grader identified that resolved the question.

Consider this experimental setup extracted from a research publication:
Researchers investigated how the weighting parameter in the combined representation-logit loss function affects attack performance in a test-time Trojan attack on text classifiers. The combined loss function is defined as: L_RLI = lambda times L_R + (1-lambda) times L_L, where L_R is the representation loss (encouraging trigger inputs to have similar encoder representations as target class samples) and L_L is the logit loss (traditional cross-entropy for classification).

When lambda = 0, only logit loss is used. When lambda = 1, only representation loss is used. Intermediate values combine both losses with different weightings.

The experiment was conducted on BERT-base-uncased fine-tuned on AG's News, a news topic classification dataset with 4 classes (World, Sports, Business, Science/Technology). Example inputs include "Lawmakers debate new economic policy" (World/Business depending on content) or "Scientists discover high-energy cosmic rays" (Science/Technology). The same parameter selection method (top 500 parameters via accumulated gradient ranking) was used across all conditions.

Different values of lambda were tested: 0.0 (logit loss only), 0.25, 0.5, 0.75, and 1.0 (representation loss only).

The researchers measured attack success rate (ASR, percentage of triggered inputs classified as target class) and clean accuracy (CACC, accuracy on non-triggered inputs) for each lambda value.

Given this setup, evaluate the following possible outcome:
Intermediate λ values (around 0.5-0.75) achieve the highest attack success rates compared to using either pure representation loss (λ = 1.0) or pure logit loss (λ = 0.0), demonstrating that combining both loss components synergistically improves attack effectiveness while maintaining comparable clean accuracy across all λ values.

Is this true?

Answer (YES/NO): NO